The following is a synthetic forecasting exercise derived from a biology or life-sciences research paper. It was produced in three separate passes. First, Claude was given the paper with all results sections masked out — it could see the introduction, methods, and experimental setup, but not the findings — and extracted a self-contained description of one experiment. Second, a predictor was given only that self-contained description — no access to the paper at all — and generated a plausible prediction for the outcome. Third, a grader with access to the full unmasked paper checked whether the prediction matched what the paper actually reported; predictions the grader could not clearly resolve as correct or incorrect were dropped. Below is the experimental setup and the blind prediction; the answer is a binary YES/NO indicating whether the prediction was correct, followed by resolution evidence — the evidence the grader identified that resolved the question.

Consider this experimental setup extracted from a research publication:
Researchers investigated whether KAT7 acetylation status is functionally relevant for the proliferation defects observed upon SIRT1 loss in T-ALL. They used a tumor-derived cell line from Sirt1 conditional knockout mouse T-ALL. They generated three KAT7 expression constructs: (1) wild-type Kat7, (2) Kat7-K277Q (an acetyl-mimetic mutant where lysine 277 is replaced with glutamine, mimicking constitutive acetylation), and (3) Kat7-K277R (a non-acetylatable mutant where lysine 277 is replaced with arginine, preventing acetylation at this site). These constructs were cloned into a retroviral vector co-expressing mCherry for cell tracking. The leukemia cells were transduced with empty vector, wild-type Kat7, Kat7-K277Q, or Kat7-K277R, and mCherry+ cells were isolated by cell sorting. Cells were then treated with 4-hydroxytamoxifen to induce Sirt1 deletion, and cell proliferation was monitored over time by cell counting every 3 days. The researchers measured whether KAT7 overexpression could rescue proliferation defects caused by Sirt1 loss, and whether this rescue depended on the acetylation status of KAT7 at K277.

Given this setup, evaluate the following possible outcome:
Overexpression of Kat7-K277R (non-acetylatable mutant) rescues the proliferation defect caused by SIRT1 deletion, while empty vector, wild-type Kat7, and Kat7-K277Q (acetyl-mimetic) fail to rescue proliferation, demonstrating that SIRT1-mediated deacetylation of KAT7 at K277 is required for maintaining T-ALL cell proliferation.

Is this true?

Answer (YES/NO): NO